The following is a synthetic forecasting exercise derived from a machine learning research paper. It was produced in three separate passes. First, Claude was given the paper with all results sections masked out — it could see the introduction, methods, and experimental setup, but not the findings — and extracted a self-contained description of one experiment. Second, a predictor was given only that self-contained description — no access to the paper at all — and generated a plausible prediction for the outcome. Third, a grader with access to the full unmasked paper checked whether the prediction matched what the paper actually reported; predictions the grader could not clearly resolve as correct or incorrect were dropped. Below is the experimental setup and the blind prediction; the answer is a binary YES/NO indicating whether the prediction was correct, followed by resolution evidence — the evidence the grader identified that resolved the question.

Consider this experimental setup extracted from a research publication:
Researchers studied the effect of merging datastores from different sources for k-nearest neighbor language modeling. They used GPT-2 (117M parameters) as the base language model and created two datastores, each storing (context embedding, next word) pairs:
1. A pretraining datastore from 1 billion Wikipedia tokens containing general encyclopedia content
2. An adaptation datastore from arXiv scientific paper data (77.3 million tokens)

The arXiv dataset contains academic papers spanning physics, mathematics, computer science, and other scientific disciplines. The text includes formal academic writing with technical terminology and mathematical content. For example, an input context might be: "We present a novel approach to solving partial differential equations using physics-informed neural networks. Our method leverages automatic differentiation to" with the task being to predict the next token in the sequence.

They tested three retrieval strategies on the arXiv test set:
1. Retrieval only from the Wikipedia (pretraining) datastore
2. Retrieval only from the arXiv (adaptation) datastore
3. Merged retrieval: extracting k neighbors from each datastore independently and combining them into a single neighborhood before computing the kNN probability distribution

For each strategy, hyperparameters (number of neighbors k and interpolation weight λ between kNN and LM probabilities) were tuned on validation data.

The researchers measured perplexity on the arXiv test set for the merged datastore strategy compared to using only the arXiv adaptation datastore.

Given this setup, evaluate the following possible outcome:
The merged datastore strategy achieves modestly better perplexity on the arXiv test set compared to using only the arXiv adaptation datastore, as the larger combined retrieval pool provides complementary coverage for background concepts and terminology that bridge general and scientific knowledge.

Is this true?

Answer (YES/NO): NO